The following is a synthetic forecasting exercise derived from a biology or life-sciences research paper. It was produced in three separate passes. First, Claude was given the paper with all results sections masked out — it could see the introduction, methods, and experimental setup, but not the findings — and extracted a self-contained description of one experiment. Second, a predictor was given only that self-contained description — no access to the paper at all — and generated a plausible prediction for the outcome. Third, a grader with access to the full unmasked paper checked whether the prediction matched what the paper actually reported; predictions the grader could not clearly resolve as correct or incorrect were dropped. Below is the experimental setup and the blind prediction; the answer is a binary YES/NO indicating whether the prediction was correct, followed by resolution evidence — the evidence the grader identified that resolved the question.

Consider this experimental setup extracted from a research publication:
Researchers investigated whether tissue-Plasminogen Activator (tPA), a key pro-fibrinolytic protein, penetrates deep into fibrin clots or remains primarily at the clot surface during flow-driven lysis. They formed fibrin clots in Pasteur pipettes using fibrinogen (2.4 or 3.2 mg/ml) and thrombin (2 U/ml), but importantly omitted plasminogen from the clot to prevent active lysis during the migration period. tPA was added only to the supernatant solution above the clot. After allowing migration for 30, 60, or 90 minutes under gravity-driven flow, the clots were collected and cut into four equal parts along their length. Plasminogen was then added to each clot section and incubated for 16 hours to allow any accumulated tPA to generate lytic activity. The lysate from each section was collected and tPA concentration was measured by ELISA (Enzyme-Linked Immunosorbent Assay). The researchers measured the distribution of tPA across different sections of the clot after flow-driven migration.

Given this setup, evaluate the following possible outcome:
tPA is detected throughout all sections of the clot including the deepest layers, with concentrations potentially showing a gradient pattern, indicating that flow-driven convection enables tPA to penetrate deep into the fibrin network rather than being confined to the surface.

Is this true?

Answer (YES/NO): NO